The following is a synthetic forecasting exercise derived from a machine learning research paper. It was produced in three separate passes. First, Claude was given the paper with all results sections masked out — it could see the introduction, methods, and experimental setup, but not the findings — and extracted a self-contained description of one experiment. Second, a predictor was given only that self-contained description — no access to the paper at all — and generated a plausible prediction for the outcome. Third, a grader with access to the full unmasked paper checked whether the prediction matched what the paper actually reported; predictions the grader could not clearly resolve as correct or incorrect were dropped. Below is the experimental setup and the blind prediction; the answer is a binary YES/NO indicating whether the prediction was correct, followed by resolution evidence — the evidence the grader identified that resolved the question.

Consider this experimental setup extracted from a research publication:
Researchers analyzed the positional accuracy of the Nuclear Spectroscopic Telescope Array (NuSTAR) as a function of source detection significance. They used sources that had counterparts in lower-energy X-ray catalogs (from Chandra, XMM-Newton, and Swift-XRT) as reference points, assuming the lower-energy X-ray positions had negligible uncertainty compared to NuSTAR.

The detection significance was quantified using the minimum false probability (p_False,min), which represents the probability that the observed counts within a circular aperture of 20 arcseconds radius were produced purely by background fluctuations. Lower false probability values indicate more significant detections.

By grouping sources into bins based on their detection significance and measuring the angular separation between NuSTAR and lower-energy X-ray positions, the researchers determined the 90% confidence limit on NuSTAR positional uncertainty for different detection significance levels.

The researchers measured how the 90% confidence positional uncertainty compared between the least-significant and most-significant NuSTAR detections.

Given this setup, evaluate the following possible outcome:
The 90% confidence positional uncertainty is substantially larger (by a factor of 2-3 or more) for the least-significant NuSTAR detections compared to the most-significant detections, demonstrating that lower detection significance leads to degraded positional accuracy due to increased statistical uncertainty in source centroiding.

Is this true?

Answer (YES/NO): NO